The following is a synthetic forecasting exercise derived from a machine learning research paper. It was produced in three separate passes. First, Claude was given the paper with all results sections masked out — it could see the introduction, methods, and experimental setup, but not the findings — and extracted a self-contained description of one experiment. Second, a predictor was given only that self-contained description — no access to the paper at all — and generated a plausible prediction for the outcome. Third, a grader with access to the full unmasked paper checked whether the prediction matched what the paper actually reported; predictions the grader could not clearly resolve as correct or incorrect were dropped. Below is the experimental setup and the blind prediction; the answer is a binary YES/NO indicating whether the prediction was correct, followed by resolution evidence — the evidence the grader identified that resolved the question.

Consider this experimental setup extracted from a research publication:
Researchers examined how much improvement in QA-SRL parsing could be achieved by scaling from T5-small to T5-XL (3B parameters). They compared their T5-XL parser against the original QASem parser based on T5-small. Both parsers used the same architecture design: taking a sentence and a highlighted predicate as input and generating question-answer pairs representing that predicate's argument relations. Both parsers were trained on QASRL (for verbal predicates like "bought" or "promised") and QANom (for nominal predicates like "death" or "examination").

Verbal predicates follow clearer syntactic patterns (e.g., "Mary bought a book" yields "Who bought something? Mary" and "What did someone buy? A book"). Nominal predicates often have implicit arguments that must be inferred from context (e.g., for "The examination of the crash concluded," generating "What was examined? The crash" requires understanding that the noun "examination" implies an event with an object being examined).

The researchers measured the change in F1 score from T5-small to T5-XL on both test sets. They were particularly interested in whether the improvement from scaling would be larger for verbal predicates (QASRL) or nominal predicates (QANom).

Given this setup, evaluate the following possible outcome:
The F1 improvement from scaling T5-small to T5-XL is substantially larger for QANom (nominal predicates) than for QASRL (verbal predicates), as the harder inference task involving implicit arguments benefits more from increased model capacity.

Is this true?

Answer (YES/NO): YES